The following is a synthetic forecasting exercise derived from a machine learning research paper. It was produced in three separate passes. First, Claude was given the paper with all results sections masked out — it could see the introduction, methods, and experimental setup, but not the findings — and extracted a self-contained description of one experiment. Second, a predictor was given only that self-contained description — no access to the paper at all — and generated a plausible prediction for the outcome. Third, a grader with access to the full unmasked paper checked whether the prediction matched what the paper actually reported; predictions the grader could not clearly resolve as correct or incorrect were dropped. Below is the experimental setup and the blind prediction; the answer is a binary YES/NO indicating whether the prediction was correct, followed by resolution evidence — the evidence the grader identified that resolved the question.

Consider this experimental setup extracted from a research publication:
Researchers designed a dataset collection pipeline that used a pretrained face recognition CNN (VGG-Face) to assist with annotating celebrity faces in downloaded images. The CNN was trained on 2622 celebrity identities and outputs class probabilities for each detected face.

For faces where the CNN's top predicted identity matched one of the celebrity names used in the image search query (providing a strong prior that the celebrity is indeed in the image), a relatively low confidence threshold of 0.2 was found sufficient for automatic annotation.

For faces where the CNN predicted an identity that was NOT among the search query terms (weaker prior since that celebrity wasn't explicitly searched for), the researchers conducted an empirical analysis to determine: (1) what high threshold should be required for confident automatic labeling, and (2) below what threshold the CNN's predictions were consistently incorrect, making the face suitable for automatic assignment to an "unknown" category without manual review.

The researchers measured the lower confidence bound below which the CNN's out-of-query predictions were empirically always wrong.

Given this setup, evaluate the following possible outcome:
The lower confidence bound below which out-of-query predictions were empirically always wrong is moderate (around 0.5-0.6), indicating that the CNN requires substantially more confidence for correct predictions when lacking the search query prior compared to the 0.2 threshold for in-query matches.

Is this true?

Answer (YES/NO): NO